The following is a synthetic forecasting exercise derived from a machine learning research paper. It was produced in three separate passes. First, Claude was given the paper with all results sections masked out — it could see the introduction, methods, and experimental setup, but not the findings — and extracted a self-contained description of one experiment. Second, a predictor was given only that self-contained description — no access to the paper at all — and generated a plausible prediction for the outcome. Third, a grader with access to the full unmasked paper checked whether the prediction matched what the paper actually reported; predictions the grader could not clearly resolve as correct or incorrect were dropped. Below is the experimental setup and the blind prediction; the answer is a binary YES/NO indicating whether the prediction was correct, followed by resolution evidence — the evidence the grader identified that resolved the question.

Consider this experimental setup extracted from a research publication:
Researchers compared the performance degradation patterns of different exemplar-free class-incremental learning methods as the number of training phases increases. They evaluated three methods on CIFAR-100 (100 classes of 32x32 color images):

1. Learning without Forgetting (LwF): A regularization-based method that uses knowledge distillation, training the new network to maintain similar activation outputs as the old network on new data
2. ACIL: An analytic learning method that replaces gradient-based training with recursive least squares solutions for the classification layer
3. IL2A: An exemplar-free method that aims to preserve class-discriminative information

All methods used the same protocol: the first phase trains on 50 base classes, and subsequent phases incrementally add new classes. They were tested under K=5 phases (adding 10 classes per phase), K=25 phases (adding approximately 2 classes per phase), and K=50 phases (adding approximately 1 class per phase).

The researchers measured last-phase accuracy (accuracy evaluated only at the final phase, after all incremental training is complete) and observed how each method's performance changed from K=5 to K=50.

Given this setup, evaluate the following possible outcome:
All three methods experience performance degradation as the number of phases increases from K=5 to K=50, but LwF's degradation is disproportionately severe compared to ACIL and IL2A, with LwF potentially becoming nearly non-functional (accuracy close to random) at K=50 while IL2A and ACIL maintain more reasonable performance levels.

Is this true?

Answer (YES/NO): NO